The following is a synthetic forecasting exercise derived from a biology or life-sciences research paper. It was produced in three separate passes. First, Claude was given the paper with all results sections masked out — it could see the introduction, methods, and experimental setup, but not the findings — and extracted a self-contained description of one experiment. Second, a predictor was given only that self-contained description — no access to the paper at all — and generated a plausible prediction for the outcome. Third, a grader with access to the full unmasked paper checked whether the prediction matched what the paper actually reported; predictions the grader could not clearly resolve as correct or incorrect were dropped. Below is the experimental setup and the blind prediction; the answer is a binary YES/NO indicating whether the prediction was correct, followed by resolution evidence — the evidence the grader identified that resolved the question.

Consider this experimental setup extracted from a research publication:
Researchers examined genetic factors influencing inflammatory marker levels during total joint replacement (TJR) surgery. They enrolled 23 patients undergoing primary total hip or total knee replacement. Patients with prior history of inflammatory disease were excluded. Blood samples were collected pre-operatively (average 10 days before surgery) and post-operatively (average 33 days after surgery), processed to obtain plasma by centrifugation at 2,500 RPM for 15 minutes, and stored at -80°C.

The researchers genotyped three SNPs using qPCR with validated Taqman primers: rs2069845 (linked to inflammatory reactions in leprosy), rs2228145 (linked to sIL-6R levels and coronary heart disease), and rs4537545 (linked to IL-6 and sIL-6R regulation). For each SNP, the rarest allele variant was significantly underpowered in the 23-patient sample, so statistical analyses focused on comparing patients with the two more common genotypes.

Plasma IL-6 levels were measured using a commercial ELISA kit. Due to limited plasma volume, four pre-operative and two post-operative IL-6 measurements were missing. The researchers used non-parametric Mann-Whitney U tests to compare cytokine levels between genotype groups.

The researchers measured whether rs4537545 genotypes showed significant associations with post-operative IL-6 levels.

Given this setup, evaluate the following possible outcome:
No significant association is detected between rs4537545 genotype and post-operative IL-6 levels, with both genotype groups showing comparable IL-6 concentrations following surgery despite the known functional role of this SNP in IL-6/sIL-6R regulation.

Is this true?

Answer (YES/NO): NO